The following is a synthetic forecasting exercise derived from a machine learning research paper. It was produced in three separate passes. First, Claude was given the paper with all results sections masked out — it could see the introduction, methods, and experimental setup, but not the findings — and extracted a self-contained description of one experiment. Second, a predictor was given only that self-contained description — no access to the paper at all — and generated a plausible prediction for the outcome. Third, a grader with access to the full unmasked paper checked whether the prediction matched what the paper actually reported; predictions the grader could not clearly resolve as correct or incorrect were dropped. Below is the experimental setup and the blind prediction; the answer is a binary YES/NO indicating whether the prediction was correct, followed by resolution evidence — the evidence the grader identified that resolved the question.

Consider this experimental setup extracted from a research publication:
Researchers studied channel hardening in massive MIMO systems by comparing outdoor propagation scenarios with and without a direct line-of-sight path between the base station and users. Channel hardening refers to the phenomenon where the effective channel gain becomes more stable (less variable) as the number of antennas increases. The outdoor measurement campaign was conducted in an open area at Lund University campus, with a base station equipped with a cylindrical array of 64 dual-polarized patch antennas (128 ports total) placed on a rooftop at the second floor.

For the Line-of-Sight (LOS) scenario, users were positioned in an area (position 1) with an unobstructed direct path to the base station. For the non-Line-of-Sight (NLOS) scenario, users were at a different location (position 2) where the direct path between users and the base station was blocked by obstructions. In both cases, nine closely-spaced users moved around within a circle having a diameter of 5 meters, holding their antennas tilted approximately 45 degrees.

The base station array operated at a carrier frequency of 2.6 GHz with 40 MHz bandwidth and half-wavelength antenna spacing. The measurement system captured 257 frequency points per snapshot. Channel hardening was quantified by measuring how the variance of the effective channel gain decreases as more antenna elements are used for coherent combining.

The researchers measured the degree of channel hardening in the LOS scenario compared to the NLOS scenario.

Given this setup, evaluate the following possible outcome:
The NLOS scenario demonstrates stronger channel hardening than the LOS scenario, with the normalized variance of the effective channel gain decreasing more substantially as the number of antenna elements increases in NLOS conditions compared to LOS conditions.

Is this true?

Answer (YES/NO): YES